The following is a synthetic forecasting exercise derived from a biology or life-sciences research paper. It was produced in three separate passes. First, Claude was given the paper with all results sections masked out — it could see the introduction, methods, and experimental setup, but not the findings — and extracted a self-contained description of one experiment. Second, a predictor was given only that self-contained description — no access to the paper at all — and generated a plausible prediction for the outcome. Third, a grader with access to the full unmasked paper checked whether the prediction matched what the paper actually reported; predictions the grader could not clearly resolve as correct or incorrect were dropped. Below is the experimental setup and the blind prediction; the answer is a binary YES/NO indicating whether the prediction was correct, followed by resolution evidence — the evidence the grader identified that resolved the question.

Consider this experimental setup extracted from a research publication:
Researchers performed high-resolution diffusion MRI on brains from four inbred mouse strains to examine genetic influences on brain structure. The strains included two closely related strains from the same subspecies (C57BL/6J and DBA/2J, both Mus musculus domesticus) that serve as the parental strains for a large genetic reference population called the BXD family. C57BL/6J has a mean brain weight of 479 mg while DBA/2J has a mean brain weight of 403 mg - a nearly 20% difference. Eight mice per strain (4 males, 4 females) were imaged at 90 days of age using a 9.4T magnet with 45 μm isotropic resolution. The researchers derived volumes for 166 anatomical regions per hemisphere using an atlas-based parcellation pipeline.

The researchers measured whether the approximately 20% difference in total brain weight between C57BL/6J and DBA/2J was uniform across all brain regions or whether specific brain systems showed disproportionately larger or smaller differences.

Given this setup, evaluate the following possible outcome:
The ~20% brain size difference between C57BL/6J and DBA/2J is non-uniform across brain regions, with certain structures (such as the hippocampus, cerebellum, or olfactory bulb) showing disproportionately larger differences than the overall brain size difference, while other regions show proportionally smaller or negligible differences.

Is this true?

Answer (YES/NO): YES